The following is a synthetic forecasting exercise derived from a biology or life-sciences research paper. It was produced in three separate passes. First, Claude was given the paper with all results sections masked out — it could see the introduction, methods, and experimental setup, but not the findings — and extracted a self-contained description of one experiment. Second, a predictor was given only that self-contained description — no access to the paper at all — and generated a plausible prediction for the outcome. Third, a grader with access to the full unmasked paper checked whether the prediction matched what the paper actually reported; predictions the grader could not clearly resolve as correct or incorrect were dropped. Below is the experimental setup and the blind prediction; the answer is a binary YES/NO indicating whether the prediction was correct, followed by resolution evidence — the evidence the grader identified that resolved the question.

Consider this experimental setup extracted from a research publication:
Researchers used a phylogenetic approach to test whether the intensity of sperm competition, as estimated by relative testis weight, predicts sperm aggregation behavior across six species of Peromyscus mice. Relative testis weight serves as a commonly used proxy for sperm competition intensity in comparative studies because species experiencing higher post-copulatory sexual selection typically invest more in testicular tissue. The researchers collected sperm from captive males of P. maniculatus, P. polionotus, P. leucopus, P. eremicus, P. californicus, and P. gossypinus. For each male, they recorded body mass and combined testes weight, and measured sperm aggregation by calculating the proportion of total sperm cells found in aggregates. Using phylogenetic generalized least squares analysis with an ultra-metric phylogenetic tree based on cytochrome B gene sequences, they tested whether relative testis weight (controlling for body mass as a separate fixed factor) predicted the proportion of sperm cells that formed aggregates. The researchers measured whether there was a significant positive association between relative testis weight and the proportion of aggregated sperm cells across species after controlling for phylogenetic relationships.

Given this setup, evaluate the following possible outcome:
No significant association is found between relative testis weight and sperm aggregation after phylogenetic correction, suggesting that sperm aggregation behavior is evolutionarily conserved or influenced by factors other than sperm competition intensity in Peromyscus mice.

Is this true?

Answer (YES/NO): YES